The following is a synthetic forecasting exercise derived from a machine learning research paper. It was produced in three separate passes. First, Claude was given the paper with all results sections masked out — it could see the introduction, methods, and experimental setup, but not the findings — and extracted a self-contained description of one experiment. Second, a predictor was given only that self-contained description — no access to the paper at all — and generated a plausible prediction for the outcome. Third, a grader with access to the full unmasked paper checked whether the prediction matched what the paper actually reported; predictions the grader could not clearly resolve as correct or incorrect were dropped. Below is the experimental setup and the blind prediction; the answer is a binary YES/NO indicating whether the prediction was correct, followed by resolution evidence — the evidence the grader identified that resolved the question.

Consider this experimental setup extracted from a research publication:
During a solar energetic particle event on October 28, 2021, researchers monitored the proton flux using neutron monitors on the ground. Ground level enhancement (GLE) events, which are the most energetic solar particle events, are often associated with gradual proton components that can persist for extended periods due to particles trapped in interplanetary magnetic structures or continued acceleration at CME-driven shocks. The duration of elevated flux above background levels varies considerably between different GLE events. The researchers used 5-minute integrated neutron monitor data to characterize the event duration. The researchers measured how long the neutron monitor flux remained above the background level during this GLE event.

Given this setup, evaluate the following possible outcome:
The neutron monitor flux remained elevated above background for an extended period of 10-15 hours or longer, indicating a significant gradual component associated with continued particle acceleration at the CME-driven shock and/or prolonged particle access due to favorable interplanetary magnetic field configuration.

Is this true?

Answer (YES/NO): NO